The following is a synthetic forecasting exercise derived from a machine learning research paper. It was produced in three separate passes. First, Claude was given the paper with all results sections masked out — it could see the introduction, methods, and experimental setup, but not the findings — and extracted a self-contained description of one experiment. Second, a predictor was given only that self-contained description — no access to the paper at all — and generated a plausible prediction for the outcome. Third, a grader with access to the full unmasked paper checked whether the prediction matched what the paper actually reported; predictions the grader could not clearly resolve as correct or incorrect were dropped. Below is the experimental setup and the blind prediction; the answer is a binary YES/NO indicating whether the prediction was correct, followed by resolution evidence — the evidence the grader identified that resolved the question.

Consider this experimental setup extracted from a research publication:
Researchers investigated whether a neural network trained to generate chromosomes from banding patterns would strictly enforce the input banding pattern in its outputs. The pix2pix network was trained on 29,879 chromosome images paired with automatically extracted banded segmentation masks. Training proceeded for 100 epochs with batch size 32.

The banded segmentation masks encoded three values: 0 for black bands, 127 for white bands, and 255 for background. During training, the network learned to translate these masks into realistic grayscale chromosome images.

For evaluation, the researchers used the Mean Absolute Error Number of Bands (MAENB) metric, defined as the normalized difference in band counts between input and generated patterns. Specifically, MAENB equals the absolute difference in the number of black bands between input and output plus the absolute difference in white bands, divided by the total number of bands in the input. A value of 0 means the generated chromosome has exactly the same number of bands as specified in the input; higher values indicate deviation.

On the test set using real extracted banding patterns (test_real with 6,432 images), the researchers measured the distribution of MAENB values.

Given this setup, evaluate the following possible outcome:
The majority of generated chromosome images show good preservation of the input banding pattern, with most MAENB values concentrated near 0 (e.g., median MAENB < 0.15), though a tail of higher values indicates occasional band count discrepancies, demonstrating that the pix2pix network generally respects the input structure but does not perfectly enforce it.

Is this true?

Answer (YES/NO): YES